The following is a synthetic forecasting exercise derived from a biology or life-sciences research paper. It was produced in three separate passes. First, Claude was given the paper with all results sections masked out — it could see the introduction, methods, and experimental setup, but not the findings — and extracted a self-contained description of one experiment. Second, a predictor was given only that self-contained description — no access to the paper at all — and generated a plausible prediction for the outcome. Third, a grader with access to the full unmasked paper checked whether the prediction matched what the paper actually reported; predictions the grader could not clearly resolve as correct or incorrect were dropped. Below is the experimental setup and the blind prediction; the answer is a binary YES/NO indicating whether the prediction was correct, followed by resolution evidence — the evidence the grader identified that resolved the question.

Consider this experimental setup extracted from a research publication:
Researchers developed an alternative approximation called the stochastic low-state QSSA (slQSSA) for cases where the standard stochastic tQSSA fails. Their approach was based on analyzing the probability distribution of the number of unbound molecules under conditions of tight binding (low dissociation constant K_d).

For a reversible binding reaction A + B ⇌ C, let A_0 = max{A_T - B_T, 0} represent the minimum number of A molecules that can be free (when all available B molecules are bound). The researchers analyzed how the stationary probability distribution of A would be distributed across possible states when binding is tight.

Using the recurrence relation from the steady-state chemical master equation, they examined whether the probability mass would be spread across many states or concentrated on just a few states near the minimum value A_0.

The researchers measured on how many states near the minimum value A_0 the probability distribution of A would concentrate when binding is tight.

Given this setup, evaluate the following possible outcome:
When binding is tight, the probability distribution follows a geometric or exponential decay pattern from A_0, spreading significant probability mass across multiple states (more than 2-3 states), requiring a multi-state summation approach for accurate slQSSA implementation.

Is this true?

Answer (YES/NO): NO